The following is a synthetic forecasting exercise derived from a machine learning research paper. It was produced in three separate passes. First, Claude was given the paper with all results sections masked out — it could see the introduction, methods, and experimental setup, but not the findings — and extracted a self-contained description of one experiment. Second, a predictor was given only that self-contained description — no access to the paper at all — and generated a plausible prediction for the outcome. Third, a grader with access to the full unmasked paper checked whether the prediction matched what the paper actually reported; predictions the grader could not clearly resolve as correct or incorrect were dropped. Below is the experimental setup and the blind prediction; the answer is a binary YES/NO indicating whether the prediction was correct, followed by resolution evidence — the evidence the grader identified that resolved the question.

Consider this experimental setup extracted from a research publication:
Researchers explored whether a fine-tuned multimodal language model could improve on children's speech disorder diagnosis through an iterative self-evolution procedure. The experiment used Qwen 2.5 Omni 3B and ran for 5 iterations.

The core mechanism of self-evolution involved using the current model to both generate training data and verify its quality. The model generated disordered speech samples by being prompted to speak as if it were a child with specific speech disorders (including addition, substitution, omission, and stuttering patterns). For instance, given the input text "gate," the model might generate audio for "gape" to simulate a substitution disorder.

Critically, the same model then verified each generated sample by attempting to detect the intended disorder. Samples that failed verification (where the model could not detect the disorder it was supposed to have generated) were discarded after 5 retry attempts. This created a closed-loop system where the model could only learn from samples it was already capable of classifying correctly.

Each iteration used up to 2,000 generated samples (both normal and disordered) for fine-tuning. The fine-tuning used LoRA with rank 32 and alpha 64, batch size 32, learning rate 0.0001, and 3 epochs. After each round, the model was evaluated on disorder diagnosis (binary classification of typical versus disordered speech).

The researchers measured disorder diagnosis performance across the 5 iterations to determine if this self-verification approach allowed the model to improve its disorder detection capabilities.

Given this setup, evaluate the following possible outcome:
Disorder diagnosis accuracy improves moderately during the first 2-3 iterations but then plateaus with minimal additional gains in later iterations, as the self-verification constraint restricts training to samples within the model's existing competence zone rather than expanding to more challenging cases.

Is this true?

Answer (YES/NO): NO